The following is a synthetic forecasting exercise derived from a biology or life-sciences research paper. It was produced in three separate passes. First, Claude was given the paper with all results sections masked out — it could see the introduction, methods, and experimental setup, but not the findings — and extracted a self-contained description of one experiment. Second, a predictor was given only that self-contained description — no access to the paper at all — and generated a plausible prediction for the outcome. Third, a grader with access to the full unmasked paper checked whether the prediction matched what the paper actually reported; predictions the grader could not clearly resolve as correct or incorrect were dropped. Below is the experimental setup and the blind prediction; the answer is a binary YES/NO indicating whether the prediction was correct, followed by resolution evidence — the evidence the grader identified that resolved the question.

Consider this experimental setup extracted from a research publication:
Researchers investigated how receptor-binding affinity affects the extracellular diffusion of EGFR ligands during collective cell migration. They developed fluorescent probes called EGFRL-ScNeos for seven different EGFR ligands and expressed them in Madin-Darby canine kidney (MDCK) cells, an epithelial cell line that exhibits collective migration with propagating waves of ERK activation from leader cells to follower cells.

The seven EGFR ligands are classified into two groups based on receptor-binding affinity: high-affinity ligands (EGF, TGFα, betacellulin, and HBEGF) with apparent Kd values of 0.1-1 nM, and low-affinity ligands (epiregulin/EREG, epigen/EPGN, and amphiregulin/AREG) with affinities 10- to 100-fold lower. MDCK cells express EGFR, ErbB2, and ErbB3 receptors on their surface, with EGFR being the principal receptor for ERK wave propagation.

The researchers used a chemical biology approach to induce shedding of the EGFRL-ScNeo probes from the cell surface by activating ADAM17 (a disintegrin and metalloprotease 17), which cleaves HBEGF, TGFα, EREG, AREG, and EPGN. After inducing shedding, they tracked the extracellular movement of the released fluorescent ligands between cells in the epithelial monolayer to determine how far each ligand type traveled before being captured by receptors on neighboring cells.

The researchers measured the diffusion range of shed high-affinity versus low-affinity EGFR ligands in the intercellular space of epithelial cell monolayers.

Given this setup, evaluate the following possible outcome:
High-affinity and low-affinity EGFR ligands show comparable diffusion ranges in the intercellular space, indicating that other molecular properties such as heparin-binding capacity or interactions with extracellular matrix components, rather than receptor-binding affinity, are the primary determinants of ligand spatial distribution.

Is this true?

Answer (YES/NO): NO